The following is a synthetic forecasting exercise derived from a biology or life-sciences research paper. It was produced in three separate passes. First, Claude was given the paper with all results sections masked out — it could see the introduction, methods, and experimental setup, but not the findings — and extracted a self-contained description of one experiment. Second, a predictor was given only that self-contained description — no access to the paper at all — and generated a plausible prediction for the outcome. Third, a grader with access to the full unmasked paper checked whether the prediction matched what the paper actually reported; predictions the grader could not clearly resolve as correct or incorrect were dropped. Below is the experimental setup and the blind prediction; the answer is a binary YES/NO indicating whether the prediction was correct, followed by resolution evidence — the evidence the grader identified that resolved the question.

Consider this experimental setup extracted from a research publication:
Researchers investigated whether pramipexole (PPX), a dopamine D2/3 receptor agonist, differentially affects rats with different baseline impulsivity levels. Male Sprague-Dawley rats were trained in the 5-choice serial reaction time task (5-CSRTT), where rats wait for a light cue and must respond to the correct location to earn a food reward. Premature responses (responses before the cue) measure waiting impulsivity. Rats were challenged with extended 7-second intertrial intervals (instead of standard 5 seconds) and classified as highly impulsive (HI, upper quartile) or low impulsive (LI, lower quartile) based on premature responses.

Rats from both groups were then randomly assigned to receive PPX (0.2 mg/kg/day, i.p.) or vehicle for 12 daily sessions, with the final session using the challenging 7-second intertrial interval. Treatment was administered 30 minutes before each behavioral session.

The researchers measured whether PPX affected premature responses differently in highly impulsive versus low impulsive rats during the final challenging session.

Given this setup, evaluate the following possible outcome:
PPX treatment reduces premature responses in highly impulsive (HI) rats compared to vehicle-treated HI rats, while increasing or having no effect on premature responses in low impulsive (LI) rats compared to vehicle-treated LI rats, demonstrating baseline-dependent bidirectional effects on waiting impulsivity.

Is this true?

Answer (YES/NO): YES